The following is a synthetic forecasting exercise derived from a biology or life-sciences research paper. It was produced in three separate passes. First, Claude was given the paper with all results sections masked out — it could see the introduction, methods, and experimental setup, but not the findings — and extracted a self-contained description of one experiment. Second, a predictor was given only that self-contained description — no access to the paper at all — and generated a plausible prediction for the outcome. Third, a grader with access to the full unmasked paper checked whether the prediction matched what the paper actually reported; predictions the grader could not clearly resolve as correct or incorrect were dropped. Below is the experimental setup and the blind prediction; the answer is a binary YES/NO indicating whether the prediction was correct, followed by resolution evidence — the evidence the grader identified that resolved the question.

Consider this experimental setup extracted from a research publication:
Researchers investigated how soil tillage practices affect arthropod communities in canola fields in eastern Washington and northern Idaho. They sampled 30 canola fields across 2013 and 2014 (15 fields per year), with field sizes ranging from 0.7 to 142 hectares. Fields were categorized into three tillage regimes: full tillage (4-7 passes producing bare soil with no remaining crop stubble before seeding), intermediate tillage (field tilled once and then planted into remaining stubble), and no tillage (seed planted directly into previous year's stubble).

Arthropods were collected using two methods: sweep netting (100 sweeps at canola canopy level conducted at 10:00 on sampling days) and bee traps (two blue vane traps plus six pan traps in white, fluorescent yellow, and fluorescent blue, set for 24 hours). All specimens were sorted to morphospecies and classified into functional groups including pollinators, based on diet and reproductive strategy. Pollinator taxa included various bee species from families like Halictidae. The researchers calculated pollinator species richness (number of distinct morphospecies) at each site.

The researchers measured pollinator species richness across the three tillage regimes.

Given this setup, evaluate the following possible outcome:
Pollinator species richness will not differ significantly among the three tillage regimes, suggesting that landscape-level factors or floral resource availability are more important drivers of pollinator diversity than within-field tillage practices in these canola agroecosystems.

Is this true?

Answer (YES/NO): NO